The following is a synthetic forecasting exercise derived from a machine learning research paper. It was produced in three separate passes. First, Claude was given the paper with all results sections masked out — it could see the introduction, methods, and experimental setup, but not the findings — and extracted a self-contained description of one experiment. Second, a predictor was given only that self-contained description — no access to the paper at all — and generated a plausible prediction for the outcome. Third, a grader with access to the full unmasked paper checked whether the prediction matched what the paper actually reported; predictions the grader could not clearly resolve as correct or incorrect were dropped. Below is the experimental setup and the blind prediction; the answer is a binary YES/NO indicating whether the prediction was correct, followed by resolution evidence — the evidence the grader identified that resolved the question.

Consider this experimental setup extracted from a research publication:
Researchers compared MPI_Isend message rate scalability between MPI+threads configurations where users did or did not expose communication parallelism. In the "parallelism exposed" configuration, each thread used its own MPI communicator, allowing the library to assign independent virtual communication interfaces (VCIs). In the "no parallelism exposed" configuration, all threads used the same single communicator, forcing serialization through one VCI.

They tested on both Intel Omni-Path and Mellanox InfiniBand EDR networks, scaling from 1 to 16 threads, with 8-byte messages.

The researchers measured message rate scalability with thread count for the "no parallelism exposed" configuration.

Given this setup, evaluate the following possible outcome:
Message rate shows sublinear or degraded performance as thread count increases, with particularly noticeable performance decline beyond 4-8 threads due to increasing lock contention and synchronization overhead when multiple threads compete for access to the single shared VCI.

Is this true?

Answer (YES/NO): NO